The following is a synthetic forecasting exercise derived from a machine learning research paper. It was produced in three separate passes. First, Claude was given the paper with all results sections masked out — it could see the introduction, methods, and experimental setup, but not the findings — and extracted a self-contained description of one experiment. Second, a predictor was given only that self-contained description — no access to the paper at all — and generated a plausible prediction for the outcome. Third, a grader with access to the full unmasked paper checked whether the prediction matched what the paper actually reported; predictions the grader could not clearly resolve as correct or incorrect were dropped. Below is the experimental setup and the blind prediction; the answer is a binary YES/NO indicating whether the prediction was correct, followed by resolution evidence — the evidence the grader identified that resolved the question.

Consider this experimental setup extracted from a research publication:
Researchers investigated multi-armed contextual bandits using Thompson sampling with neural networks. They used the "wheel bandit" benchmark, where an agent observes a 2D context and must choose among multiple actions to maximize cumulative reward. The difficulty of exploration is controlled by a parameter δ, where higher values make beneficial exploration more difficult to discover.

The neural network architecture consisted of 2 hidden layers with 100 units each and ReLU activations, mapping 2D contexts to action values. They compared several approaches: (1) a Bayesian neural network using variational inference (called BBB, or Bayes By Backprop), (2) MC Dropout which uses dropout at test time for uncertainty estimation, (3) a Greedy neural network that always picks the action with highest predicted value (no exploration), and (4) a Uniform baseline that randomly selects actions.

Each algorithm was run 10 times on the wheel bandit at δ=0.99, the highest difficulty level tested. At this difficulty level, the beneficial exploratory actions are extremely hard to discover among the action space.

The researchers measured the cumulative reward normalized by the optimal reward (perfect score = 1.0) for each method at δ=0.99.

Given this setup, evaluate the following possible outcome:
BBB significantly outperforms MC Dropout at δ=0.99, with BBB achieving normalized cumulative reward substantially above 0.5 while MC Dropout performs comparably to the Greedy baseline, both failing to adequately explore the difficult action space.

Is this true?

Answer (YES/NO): NO